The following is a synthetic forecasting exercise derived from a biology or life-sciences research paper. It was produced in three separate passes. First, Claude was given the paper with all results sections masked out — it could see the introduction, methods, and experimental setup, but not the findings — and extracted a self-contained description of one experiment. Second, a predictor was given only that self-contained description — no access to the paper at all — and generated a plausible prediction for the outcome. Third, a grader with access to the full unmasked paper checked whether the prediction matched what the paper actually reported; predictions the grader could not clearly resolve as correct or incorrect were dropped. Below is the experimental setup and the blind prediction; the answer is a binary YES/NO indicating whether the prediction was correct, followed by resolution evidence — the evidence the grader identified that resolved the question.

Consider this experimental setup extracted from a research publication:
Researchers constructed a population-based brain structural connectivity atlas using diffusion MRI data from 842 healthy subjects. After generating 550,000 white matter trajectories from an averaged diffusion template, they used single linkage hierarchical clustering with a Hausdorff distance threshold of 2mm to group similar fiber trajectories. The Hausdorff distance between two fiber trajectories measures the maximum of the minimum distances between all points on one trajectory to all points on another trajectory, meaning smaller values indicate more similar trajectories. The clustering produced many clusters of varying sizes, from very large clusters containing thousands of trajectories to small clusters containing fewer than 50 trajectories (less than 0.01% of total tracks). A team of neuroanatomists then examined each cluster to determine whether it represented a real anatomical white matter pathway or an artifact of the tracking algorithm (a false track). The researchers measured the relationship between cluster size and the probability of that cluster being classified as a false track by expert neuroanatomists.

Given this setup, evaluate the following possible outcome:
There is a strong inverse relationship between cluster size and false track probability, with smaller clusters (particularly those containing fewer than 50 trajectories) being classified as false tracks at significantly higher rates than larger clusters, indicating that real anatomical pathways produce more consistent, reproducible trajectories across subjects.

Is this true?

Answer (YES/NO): YES